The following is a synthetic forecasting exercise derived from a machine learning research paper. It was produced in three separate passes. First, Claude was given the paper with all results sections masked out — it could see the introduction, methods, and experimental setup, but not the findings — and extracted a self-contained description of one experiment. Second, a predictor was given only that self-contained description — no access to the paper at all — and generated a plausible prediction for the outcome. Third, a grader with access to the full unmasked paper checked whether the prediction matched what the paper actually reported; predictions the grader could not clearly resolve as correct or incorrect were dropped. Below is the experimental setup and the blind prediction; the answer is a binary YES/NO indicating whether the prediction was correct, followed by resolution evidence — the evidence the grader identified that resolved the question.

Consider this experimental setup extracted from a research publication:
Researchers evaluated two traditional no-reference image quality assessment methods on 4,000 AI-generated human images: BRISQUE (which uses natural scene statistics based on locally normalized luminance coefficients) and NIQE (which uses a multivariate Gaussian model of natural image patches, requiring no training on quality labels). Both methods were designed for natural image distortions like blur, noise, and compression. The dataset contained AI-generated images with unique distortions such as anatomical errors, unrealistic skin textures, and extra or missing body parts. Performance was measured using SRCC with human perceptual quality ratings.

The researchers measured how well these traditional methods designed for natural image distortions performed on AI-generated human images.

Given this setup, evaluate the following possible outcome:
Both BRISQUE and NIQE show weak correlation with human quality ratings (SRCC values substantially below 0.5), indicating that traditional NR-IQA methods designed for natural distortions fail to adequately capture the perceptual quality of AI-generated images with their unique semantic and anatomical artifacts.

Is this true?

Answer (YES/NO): YES